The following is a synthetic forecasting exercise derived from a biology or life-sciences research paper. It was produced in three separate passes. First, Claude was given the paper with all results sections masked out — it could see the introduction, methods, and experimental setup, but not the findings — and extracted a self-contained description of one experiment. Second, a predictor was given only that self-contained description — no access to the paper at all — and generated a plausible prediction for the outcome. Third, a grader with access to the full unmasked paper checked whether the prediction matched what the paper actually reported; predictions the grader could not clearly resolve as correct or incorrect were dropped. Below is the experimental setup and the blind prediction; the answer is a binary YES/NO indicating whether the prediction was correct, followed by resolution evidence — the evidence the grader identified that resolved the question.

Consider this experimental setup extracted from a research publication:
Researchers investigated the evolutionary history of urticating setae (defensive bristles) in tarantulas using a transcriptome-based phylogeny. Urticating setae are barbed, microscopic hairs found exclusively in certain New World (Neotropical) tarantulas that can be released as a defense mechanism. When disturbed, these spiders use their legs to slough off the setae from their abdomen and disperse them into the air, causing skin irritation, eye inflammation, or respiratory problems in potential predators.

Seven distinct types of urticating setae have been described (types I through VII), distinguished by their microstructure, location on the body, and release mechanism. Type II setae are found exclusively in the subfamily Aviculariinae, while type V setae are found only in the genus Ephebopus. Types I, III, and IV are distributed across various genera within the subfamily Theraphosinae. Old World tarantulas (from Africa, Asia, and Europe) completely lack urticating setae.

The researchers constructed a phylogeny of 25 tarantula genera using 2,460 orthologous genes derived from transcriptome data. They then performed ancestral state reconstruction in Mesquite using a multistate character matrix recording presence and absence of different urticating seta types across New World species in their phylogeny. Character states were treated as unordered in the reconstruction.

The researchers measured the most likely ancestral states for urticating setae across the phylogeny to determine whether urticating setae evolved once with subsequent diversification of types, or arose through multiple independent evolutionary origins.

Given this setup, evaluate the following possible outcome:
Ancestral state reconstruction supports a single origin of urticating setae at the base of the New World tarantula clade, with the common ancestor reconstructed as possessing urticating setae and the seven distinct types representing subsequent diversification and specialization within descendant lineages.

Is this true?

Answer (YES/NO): NO